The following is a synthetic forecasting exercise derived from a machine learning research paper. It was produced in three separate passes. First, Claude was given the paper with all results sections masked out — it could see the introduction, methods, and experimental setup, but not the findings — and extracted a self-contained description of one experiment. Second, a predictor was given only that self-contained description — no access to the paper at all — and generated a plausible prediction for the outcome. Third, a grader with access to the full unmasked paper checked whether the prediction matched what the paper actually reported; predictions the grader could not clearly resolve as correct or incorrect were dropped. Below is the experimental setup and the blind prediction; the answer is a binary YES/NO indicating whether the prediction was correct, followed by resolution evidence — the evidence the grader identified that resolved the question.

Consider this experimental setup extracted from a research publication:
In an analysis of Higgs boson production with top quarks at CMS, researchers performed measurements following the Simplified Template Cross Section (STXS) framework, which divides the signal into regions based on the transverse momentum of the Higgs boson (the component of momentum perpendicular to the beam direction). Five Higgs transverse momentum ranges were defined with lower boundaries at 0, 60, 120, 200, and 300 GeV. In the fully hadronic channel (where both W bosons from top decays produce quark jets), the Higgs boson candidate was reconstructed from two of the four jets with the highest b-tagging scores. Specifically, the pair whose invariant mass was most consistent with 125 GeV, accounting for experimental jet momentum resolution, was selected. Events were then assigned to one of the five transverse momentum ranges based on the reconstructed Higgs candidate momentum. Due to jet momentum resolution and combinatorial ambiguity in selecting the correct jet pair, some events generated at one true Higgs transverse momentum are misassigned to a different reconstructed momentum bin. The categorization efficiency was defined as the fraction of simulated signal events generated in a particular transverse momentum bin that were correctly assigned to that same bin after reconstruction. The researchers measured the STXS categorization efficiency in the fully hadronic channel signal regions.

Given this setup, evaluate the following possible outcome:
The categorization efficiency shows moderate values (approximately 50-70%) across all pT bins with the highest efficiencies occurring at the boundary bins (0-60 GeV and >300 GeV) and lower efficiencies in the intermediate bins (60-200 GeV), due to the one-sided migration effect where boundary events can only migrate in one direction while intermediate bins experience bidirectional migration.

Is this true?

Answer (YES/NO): NO